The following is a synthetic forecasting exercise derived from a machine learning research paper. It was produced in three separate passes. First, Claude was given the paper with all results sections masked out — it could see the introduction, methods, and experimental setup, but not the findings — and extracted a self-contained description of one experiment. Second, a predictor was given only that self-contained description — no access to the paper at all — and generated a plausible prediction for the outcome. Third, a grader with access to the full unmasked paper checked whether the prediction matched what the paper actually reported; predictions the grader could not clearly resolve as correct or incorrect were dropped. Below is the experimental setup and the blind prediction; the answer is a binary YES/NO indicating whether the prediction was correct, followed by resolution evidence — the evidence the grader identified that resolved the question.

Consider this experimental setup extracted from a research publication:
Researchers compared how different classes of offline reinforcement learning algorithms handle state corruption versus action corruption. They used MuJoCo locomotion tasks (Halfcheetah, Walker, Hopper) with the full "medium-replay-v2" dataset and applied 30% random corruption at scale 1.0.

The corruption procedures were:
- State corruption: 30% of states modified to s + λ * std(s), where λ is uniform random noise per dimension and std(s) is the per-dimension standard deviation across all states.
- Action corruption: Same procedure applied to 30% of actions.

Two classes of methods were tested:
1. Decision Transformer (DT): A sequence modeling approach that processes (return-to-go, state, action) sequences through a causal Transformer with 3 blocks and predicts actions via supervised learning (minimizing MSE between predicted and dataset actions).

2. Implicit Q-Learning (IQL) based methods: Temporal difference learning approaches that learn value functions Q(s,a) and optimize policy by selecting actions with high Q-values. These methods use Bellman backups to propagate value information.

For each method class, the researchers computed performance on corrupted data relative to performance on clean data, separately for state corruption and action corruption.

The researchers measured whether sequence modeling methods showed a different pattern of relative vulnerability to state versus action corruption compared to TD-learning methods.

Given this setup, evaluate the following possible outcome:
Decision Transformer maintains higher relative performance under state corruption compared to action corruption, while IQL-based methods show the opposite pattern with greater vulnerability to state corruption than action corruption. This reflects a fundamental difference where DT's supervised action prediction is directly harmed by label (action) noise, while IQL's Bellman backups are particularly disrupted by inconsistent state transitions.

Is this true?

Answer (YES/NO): NO